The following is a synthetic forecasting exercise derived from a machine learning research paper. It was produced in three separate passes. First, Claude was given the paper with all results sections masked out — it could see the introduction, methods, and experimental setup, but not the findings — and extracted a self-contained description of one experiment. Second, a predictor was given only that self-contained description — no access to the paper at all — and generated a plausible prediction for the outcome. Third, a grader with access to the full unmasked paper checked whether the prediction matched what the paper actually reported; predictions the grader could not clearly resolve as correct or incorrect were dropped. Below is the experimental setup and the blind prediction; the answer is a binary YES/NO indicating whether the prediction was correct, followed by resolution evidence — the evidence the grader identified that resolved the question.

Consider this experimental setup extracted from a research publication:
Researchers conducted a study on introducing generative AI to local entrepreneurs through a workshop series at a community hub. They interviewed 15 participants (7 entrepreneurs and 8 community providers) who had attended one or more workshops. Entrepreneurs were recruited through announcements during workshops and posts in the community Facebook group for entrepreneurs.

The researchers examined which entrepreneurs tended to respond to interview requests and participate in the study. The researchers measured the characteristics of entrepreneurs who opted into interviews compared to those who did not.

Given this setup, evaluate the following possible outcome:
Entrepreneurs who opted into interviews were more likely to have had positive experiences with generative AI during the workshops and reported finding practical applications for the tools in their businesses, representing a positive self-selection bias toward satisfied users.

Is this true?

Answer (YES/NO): NO